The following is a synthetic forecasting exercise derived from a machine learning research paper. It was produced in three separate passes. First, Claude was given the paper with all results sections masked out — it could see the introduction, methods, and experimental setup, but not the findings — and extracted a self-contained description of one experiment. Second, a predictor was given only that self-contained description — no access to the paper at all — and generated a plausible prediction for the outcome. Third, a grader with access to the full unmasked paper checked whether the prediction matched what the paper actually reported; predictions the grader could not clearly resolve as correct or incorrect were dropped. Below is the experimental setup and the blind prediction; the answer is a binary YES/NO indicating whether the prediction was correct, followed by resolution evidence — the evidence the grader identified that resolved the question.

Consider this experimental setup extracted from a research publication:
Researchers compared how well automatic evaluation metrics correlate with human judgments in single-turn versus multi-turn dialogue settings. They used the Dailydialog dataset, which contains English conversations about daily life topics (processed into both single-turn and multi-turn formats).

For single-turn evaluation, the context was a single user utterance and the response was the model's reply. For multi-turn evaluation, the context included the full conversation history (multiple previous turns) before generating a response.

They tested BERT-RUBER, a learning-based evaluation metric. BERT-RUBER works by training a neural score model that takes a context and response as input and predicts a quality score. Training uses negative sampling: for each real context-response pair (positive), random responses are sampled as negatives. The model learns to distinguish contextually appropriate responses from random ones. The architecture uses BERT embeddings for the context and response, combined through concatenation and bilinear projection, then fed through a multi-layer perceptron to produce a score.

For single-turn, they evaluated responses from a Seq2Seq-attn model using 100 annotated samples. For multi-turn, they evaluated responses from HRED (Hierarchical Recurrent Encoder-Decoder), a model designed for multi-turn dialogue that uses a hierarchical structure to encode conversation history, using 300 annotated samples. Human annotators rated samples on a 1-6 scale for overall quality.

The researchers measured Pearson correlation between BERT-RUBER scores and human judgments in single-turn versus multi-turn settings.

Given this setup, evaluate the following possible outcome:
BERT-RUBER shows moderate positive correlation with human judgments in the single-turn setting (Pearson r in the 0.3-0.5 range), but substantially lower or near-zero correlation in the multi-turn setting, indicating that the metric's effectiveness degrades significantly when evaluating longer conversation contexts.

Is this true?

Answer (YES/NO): NO